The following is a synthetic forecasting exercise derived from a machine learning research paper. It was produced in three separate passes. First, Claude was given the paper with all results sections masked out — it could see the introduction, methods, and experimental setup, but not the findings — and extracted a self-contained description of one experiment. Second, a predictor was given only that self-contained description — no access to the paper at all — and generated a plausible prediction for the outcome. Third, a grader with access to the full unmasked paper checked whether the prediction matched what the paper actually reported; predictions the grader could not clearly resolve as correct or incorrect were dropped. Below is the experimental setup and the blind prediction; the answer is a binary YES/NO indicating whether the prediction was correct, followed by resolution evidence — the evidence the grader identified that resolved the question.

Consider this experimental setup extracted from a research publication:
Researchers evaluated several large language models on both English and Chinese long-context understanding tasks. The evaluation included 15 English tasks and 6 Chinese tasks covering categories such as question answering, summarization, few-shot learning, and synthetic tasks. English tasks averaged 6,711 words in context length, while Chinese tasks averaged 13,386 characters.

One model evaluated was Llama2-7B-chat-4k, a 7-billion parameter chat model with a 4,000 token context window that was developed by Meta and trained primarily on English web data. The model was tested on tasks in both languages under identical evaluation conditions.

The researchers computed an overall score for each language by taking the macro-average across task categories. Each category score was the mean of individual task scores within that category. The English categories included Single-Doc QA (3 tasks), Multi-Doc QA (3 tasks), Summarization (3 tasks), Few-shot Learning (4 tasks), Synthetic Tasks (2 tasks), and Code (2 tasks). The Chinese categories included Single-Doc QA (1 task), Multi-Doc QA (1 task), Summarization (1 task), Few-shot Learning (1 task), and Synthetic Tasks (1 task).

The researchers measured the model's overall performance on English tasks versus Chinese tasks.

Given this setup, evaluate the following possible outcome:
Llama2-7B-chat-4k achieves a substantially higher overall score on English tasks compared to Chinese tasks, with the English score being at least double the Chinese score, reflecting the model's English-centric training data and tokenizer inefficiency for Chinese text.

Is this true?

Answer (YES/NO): YES